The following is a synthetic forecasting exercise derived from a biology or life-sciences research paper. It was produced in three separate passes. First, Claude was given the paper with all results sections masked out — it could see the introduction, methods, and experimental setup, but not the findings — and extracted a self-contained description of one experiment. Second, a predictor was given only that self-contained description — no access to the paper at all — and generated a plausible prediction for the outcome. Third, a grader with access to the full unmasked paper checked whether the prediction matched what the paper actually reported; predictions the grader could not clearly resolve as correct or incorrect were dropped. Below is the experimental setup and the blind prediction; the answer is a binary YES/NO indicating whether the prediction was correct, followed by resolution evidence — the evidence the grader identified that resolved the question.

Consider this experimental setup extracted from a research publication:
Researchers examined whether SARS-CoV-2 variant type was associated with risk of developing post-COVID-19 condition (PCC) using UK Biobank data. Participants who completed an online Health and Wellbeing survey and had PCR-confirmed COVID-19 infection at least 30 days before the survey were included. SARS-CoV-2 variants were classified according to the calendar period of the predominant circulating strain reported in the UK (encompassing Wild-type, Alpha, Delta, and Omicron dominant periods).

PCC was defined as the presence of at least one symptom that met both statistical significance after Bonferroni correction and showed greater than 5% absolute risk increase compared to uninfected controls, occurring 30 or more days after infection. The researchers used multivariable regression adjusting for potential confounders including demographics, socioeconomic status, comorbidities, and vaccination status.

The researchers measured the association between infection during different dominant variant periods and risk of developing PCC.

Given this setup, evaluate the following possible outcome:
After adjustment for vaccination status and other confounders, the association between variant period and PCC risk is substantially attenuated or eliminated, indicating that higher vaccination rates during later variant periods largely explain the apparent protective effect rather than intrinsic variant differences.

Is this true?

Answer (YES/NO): NO